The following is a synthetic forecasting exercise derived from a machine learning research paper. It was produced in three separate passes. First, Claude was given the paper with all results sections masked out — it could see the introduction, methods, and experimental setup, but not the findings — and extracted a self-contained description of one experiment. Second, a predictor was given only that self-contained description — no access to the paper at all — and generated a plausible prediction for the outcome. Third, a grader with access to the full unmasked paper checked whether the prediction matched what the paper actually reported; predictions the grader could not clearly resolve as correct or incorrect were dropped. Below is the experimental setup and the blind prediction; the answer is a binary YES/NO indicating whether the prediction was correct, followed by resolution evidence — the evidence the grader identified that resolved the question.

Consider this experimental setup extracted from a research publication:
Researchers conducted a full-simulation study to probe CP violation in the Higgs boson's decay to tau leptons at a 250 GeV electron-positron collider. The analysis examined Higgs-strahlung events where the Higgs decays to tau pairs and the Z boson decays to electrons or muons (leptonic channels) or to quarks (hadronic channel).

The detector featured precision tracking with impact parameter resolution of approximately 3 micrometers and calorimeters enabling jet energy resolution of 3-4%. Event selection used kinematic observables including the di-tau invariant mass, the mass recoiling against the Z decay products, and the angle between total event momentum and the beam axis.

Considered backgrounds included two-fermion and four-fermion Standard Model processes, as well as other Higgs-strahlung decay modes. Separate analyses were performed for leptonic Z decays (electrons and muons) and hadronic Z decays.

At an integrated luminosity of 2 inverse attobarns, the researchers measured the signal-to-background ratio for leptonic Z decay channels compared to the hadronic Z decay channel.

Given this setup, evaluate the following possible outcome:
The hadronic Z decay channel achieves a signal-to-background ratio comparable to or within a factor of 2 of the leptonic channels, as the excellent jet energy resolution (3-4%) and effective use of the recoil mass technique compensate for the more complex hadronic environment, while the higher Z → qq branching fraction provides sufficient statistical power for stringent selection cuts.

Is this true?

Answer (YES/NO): NO